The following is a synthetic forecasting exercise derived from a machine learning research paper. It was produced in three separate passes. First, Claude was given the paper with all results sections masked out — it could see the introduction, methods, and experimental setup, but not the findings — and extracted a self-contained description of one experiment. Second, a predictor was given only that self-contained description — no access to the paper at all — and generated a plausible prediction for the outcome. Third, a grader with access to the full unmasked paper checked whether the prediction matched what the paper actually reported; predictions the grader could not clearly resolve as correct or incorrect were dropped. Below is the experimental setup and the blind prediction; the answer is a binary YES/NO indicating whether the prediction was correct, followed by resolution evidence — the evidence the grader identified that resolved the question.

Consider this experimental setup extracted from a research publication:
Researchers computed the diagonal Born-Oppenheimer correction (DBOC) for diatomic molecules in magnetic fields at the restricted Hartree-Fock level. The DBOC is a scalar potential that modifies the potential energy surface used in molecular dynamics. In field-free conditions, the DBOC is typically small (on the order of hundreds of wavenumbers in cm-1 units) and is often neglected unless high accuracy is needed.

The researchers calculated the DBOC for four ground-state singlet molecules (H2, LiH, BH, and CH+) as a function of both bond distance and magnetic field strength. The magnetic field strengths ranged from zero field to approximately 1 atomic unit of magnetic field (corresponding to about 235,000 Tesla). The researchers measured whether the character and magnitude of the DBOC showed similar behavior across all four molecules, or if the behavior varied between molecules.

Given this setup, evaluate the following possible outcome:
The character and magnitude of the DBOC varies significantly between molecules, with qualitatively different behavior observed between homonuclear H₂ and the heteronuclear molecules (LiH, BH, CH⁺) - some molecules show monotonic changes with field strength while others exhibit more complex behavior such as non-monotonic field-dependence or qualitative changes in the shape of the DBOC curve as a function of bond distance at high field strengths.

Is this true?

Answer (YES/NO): NO